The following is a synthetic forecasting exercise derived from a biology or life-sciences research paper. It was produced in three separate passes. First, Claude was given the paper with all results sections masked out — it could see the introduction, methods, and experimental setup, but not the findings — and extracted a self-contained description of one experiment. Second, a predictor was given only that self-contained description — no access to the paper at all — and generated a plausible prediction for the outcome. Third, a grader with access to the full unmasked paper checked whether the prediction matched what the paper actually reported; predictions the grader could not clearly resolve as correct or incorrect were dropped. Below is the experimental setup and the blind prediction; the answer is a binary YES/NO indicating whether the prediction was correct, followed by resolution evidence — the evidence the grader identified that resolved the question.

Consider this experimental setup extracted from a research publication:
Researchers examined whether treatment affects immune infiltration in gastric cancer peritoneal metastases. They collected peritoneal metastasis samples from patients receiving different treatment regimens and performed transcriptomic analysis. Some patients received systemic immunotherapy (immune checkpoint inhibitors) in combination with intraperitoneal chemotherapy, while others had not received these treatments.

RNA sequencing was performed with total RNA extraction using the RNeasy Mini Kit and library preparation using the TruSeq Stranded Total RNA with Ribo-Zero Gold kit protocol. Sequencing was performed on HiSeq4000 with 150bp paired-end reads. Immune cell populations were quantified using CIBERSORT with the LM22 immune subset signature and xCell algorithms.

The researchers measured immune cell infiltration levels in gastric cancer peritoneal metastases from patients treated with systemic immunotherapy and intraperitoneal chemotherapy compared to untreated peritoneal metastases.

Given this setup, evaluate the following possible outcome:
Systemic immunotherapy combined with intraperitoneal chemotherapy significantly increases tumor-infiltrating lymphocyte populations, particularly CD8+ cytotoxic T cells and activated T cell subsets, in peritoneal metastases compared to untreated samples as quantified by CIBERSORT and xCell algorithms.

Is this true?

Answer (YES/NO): NO